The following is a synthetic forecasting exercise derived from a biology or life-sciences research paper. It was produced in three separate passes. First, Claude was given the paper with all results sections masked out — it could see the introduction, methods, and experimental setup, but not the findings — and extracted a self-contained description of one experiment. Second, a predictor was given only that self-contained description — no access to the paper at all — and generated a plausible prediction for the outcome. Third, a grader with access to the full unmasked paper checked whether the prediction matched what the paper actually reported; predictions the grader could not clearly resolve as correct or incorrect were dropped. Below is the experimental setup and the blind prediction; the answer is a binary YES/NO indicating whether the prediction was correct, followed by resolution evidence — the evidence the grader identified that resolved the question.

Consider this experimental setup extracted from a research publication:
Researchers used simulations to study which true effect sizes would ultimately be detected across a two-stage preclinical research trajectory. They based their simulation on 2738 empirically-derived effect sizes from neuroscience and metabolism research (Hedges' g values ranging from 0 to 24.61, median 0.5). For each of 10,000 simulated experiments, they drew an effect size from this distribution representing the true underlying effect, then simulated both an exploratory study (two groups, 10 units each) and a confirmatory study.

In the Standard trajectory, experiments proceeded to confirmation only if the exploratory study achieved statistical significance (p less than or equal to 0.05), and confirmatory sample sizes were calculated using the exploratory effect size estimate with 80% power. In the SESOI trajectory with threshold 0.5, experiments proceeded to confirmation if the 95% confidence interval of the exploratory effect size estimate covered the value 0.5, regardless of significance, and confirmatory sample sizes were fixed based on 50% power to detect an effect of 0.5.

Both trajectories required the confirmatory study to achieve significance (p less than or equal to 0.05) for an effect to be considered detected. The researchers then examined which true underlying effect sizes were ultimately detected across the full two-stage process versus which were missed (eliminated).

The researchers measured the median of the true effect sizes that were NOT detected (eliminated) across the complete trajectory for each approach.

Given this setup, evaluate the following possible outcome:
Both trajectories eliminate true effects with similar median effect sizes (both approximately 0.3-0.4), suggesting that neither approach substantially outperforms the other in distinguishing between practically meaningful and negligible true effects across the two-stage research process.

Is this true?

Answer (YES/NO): NO